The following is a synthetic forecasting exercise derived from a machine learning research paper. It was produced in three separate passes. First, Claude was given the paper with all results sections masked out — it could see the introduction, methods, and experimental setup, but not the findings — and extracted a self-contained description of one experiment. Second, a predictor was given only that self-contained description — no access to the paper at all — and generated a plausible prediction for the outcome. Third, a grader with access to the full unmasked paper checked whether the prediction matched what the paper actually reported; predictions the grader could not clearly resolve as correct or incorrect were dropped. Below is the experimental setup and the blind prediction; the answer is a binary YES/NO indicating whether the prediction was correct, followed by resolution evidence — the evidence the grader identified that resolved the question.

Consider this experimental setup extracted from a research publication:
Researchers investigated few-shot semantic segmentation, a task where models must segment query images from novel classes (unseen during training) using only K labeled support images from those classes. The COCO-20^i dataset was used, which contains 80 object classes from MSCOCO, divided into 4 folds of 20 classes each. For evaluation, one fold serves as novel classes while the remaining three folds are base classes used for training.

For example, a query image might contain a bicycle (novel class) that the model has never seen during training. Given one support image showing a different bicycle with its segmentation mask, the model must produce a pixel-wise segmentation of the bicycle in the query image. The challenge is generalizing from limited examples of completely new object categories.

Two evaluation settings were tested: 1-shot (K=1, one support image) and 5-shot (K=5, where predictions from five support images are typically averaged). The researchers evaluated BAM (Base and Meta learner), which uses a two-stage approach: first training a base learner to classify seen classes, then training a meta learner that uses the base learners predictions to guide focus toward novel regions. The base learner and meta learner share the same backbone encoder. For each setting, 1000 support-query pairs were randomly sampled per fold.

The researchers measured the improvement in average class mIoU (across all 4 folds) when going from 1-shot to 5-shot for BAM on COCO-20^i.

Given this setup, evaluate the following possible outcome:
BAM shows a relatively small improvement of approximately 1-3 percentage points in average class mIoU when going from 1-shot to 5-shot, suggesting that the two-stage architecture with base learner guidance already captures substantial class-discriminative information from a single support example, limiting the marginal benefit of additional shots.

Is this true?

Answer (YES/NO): NO